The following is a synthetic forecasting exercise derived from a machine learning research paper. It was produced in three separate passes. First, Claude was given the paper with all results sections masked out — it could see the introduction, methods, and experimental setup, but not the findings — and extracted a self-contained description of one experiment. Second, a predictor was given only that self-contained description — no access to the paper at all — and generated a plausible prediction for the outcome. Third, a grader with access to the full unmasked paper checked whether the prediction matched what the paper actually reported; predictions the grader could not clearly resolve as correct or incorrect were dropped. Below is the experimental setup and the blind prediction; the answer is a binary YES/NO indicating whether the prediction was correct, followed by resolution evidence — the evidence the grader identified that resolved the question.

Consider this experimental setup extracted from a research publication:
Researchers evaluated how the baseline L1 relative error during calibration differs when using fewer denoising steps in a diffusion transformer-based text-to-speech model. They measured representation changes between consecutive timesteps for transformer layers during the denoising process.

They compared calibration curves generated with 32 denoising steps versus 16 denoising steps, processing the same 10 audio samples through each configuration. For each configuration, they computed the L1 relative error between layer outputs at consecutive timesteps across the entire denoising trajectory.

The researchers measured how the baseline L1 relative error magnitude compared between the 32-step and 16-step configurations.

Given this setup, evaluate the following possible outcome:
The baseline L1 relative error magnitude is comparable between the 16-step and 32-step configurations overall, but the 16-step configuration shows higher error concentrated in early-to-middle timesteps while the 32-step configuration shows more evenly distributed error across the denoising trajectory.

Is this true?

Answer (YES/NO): NO